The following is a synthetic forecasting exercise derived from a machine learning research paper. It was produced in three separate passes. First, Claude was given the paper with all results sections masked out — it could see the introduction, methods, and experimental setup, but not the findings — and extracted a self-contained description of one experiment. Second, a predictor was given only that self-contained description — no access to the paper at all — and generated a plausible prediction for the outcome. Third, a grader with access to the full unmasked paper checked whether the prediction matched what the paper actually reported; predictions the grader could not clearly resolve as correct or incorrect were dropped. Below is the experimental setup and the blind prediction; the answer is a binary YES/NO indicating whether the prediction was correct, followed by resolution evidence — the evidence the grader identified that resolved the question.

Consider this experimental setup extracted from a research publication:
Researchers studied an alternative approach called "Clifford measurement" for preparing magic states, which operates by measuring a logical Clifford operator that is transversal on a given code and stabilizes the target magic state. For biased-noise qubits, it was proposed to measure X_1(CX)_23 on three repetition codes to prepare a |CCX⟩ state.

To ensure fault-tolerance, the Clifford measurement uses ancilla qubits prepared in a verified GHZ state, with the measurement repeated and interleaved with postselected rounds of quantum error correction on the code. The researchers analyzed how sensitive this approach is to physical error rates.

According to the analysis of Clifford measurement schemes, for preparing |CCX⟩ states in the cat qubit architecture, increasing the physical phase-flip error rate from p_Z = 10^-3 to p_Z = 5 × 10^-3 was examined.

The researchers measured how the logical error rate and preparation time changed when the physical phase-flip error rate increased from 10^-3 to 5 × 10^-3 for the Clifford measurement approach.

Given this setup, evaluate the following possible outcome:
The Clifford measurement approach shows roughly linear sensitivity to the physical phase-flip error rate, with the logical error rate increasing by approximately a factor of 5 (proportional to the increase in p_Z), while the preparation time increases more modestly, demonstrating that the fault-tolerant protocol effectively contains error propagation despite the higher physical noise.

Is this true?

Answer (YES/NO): NO